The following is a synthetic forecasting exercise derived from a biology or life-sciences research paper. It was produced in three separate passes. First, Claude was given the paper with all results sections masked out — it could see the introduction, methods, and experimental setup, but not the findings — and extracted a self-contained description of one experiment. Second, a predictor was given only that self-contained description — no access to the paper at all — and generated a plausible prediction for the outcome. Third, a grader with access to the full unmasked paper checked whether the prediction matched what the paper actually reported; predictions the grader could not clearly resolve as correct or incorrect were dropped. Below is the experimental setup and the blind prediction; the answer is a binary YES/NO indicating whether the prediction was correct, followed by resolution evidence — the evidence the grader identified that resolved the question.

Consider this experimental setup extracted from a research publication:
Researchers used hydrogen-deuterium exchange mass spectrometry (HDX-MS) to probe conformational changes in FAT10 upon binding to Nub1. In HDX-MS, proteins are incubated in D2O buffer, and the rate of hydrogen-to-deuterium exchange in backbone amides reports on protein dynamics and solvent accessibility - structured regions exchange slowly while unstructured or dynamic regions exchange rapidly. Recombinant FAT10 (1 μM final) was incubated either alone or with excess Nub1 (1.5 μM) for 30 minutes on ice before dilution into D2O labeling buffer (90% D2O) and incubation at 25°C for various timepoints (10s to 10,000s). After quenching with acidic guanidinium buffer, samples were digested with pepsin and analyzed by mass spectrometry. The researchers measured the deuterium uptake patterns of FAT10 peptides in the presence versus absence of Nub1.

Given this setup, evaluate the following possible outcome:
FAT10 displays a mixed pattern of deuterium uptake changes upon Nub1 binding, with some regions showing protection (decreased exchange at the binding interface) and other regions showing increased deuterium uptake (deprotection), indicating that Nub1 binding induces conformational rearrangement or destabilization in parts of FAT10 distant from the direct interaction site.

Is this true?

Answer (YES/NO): NO